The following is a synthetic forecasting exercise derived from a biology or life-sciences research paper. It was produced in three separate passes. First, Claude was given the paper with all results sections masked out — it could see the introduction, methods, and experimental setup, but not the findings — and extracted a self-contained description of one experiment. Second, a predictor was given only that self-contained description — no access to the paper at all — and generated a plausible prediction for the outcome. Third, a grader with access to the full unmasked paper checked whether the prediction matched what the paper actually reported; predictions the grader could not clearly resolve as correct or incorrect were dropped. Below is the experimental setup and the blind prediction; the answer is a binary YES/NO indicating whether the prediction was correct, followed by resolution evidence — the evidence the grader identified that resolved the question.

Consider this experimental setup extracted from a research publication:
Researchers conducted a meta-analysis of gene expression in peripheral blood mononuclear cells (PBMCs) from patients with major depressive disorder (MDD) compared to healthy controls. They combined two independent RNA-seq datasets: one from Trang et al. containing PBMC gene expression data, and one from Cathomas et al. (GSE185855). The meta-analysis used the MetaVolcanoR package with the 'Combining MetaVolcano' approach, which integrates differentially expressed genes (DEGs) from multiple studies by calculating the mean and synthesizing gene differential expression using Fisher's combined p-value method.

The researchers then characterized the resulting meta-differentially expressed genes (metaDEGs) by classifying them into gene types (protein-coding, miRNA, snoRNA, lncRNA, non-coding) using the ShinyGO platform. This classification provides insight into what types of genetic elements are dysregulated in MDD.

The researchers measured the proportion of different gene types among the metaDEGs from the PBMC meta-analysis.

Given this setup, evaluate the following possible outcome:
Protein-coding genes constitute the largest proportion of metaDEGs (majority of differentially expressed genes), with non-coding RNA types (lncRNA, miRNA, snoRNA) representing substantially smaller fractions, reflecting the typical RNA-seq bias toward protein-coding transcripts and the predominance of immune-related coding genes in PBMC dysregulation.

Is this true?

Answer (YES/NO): YES